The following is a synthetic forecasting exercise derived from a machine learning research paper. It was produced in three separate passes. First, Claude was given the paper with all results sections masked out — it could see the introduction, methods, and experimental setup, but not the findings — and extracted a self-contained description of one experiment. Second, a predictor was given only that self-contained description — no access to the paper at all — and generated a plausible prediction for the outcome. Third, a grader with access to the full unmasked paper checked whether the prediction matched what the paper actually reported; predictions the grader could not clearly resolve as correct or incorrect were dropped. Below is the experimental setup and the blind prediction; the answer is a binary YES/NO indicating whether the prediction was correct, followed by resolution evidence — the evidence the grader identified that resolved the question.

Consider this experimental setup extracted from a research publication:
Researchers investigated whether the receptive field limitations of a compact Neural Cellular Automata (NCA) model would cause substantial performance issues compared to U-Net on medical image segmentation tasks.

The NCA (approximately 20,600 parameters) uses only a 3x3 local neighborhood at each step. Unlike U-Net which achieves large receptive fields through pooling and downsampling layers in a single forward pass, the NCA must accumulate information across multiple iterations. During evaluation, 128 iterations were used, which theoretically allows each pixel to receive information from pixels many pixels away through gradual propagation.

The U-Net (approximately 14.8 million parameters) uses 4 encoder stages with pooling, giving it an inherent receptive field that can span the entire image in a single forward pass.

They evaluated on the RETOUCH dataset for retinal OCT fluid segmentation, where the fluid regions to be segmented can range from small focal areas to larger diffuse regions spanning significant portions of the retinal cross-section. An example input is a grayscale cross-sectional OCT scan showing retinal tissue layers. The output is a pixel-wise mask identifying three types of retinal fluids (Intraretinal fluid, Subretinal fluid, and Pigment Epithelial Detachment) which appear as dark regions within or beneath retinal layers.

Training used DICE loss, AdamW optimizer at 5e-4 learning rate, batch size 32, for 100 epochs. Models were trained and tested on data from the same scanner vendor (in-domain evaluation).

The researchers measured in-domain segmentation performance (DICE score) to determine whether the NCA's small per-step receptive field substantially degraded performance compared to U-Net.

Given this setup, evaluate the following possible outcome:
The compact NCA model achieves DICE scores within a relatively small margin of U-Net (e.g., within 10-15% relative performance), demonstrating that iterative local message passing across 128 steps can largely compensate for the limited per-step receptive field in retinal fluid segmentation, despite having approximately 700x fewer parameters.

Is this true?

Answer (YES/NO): YES